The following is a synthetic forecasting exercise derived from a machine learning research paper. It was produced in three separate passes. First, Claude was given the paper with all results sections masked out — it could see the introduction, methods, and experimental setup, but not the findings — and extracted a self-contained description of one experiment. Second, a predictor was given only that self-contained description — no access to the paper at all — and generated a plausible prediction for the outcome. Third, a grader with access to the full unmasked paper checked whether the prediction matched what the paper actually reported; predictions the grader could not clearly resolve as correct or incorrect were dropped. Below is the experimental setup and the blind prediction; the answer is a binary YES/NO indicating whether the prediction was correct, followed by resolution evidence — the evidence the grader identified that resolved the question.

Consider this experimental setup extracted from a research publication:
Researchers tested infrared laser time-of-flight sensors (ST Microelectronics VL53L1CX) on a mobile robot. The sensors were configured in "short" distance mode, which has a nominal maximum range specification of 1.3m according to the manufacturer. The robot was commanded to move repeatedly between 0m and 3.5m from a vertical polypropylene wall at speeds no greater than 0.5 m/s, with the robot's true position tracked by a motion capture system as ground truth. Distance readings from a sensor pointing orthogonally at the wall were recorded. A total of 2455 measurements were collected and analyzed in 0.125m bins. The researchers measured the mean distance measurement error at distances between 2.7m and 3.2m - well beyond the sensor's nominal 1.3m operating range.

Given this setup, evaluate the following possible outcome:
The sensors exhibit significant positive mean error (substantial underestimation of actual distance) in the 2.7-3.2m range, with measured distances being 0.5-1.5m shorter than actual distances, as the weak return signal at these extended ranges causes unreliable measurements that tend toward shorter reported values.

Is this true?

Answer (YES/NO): NO